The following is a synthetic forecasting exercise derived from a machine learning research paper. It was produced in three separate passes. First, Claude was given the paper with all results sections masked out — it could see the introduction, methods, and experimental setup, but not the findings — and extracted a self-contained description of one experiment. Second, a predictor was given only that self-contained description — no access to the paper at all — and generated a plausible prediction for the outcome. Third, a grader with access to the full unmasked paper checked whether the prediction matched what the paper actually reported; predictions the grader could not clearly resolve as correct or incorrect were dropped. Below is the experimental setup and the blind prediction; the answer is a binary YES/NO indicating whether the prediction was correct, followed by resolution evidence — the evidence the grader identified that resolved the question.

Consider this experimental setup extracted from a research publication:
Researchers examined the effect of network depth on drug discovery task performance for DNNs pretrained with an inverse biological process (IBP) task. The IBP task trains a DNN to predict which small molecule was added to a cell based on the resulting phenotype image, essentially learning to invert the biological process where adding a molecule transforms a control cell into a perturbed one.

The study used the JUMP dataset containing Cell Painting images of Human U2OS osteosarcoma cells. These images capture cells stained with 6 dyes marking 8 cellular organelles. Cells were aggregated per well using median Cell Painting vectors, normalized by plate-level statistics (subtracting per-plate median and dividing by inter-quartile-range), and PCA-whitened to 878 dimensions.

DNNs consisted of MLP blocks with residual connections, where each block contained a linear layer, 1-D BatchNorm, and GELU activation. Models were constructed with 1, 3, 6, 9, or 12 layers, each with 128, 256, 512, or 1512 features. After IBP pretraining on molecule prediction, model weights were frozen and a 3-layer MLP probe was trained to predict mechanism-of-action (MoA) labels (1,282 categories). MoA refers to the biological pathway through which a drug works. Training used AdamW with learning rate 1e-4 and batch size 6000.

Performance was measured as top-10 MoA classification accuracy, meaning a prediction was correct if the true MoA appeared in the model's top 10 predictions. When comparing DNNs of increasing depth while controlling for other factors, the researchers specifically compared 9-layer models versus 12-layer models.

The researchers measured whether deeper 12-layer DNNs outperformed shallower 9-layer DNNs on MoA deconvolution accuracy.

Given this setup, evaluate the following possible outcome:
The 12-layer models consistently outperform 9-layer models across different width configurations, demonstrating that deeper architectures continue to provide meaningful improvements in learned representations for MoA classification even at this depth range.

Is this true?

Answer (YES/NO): NO